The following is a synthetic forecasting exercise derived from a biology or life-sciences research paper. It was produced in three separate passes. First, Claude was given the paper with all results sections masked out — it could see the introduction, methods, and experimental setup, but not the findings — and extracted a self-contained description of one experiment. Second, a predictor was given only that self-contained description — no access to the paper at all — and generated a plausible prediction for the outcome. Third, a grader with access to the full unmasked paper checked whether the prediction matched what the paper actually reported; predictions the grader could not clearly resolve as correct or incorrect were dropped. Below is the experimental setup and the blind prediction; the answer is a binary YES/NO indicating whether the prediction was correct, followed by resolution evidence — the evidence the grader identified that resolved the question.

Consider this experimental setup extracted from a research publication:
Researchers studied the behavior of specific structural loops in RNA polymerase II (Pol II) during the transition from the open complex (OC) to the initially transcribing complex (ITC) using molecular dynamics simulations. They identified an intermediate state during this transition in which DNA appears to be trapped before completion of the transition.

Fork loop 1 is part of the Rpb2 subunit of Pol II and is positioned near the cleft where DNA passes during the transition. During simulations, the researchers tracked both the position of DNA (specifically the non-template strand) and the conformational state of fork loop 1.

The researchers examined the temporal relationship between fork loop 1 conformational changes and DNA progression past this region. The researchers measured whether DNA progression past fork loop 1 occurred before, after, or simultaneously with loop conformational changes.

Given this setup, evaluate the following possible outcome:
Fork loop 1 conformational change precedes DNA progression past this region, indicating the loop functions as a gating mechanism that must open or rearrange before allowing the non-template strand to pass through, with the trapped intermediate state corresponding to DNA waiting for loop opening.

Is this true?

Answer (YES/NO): NO